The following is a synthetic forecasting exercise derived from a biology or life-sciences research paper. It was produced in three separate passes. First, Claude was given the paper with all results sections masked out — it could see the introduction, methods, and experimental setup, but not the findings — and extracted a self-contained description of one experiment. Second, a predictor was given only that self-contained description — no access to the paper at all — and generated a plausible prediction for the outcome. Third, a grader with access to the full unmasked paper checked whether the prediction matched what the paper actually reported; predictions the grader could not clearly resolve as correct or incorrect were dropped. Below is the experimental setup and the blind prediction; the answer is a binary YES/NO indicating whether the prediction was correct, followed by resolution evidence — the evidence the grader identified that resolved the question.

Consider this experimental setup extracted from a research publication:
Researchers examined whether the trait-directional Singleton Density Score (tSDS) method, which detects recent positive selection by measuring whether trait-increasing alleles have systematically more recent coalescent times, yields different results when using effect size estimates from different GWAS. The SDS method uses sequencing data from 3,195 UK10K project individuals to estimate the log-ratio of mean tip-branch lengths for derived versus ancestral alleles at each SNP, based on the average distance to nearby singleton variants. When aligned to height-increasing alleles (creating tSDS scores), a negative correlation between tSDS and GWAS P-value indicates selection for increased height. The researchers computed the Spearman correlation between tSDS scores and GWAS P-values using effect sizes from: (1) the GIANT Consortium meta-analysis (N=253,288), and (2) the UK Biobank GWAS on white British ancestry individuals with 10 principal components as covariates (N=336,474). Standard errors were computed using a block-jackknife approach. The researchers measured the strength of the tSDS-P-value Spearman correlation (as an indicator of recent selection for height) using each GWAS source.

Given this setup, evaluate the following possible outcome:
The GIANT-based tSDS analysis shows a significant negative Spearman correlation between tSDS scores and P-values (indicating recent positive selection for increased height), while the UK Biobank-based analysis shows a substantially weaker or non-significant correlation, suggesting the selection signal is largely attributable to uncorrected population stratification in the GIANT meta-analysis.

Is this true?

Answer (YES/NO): NO